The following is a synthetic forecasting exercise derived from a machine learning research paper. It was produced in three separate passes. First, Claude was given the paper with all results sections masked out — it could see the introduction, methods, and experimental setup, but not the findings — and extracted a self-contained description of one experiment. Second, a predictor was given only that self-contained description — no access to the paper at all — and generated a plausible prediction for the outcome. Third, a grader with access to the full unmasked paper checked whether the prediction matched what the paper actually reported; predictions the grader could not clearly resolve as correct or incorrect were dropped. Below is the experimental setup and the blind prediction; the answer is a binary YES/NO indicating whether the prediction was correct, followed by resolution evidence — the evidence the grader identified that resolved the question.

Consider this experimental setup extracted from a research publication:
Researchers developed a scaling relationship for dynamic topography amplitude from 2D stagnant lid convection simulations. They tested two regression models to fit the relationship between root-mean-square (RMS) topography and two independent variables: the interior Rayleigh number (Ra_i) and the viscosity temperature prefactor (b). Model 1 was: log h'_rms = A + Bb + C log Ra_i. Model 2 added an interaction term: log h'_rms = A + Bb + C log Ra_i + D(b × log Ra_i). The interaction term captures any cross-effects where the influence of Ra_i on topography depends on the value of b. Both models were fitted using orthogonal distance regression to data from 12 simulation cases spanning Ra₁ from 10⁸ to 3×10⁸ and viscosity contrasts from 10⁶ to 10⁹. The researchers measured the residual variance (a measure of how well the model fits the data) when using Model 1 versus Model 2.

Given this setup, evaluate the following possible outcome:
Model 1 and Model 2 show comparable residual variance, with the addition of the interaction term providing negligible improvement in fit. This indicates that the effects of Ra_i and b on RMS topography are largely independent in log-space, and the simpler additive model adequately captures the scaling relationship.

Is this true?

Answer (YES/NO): NO